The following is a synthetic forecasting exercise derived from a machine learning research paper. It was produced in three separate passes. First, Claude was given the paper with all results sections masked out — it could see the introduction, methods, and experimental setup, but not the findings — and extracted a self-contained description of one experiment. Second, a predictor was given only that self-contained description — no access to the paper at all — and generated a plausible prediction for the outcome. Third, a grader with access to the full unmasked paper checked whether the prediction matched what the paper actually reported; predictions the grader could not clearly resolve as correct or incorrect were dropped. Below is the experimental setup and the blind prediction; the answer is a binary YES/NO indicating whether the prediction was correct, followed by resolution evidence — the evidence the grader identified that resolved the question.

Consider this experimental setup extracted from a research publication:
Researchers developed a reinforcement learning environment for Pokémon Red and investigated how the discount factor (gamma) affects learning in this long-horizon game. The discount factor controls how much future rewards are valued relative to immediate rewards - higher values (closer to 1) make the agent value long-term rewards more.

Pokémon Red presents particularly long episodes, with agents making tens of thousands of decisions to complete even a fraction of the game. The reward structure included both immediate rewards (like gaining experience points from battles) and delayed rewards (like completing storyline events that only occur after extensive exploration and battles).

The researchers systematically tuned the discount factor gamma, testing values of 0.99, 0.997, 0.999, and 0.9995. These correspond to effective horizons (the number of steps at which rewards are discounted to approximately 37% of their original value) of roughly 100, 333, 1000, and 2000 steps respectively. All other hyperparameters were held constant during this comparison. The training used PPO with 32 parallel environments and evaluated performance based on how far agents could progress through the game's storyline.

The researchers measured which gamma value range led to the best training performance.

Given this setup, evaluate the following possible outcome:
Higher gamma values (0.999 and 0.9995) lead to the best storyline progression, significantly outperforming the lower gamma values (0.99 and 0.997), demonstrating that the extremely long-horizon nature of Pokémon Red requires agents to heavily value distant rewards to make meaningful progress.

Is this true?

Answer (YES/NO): NO